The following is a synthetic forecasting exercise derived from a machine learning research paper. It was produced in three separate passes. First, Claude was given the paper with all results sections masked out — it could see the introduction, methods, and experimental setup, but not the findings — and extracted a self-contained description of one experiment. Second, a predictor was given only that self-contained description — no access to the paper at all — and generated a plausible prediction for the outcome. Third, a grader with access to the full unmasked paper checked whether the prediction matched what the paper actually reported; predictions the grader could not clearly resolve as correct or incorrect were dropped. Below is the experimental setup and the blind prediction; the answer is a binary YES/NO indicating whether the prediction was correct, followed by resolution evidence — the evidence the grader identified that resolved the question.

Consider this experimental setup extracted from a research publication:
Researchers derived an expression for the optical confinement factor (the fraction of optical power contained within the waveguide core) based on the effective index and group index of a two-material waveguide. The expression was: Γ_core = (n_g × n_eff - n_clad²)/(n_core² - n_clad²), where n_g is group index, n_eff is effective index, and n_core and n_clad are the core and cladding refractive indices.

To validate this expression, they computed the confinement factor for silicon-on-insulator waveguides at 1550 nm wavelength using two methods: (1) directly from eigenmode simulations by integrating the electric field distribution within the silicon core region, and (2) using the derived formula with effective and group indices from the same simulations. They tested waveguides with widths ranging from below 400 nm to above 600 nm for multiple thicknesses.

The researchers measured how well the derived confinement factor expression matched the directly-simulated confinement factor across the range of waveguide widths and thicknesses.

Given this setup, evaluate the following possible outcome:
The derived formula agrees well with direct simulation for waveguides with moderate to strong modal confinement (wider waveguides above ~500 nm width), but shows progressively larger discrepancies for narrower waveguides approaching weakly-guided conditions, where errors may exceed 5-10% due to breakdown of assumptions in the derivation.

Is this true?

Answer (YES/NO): NO